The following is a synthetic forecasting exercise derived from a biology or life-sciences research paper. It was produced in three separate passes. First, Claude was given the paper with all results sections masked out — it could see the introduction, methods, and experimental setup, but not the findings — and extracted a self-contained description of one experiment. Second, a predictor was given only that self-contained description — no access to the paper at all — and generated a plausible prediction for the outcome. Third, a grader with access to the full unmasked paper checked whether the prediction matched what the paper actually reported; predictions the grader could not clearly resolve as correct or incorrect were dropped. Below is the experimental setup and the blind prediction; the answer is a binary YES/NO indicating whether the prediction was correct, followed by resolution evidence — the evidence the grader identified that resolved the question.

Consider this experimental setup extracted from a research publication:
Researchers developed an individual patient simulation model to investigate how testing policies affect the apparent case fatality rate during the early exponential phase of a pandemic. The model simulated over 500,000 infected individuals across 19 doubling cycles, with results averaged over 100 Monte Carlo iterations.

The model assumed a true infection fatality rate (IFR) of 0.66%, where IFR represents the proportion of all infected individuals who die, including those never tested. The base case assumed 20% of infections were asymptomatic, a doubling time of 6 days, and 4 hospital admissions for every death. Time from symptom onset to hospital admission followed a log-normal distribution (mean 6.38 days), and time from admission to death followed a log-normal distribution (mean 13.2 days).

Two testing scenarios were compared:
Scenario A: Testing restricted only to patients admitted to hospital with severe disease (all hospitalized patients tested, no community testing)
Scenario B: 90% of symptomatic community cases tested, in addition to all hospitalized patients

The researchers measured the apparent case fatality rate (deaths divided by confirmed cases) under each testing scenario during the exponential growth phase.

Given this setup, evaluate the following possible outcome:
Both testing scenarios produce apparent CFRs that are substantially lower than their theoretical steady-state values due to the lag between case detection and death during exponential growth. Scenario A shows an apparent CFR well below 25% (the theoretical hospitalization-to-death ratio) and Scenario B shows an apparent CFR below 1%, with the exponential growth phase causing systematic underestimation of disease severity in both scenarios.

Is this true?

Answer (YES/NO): NO